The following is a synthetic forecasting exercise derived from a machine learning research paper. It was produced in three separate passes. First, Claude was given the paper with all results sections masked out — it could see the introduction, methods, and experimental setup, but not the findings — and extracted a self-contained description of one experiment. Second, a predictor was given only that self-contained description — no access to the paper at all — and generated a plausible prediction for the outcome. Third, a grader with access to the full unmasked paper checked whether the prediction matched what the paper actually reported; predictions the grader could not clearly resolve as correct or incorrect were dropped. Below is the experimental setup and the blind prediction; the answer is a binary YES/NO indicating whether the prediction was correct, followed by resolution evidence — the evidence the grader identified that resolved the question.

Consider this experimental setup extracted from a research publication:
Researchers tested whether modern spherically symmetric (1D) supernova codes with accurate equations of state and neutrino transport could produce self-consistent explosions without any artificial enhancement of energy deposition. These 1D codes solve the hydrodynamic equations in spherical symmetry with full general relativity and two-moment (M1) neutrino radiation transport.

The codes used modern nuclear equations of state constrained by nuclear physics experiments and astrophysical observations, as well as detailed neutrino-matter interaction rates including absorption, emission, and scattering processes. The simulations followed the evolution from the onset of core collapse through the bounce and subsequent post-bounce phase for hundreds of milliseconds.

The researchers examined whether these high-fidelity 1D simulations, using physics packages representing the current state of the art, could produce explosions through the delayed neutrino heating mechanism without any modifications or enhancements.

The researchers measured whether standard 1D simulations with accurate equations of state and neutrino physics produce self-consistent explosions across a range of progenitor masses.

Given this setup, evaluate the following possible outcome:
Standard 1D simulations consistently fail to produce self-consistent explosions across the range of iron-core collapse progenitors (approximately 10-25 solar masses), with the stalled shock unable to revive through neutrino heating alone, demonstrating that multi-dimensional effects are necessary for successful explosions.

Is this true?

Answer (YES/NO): YES